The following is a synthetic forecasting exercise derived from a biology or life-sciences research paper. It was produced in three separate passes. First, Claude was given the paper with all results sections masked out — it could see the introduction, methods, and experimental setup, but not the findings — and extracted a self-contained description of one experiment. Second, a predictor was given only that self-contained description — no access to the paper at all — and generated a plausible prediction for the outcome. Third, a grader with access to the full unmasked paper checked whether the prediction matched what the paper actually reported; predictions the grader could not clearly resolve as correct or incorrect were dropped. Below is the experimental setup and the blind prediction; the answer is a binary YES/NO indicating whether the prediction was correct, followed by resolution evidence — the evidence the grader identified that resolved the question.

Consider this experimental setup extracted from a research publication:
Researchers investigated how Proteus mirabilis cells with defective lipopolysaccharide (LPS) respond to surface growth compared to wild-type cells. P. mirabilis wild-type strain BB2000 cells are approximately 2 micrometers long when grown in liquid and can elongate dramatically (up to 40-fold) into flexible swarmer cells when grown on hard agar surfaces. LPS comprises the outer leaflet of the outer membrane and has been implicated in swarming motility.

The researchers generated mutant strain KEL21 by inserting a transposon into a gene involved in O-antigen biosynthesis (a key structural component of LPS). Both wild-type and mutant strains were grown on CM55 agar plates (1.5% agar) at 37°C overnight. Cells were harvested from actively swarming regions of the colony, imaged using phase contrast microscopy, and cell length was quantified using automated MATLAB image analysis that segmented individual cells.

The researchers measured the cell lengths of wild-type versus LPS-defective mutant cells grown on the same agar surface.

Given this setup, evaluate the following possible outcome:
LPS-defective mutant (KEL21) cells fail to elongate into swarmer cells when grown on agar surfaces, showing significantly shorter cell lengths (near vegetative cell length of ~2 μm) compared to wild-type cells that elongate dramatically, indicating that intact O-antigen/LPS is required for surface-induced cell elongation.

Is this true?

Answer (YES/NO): NO